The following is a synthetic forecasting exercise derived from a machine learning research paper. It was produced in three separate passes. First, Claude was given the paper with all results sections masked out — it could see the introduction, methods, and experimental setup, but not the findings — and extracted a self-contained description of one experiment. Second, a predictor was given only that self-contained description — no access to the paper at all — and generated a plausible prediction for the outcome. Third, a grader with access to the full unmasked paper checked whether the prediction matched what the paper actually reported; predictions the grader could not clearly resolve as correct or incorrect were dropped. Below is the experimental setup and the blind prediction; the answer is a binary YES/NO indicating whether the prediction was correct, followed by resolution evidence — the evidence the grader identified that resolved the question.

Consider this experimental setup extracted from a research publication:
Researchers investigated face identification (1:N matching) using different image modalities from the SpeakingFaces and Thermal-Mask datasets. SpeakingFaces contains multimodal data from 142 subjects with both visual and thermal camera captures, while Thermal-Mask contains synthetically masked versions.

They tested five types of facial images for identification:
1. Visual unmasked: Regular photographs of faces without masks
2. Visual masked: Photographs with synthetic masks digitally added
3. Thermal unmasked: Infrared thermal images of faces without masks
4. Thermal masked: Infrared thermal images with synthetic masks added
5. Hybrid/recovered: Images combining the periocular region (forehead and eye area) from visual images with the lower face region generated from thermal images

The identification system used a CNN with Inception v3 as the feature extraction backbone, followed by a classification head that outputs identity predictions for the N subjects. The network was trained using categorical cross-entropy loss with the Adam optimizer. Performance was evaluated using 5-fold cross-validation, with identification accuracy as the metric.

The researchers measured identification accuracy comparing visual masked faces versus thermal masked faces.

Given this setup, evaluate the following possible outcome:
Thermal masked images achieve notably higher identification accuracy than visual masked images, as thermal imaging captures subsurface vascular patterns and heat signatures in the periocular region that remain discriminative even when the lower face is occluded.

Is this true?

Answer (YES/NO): NO